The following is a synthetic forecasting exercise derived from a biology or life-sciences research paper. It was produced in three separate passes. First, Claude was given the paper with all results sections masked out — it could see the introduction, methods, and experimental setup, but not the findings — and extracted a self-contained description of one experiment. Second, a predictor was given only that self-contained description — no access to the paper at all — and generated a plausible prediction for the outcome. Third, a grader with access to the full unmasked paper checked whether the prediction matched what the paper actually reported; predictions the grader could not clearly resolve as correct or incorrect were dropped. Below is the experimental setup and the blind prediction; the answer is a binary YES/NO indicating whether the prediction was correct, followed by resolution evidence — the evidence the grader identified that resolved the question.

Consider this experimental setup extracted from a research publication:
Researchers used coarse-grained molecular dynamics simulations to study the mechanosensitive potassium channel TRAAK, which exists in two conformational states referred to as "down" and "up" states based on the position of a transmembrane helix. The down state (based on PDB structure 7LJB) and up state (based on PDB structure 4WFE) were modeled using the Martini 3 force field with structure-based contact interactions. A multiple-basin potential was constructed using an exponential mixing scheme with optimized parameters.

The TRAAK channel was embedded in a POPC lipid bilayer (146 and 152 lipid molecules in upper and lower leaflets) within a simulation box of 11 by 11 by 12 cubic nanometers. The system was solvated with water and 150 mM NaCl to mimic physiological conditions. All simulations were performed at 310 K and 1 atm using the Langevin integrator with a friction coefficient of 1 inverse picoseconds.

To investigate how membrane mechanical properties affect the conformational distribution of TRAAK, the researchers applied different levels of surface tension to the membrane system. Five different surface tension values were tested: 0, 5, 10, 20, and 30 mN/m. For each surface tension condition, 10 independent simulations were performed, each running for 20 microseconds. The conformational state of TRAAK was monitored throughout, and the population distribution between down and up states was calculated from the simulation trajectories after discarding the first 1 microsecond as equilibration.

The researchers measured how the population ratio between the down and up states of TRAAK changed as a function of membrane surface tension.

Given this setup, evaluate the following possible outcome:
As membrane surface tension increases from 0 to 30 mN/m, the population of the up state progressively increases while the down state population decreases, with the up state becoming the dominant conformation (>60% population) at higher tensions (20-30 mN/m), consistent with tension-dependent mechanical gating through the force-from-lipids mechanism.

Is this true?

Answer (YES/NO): YES